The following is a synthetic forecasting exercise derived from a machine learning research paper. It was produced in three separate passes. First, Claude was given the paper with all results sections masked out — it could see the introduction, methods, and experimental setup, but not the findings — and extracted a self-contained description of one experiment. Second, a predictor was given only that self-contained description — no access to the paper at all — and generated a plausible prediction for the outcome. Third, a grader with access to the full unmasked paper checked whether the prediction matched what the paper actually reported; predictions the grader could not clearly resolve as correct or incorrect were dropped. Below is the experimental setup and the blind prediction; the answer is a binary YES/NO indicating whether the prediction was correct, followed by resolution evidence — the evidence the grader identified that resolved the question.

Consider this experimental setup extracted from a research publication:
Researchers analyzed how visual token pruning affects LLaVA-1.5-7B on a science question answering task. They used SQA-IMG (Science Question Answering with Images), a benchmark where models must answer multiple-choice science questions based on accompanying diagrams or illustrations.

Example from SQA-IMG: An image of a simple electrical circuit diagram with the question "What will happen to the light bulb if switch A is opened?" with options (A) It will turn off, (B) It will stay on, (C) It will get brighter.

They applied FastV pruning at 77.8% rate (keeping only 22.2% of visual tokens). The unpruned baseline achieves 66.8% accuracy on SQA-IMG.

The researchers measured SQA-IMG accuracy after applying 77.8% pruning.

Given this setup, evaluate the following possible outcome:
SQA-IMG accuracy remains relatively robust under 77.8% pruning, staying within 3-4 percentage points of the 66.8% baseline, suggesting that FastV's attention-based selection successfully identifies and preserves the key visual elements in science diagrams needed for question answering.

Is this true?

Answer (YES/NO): NO